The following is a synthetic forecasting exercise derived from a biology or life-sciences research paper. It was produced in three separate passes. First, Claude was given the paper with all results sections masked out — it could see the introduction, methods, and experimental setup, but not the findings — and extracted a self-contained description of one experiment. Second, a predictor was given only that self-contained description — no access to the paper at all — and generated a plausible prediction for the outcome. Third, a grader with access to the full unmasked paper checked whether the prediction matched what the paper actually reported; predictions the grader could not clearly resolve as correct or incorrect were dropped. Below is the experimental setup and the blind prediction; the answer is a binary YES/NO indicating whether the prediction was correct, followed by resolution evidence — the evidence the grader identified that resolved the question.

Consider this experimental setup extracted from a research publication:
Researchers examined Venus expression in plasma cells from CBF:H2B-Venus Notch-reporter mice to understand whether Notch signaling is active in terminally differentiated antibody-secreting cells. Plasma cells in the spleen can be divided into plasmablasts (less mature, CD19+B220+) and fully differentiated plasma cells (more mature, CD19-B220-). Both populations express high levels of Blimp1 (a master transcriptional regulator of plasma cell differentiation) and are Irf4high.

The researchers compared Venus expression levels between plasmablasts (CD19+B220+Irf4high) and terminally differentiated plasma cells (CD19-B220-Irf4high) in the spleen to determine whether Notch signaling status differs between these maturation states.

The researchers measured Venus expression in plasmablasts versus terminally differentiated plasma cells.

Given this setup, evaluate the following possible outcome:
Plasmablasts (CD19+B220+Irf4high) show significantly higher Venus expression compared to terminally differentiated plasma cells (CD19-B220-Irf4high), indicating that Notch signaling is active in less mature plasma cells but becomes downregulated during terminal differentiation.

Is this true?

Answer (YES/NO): YES